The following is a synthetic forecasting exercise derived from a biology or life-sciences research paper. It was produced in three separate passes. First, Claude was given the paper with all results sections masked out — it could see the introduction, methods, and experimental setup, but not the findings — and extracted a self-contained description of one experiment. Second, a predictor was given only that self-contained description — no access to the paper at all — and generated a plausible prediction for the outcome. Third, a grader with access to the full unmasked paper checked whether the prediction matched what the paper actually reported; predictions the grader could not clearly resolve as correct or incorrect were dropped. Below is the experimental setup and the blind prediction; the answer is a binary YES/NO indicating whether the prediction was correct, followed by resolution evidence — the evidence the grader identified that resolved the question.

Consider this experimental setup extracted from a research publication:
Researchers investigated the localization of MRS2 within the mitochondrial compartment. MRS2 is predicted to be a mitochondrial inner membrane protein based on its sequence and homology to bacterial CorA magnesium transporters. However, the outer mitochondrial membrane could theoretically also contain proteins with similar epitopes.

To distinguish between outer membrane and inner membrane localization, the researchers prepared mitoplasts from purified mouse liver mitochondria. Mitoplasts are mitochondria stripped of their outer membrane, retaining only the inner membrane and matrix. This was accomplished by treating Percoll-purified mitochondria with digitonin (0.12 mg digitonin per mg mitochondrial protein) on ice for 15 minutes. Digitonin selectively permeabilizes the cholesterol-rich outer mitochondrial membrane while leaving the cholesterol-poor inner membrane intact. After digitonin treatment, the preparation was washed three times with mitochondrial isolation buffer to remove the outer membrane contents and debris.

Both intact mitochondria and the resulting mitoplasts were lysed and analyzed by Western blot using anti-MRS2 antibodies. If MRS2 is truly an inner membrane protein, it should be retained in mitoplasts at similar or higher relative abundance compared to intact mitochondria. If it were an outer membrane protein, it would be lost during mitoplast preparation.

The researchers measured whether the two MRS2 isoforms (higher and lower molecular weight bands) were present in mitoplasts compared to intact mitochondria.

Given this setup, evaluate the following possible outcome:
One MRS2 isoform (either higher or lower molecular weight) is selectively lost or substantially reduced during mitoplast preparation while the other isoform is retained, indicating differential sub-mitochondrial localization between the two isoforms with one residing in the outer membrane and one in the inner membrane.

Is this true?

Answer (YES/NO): NO